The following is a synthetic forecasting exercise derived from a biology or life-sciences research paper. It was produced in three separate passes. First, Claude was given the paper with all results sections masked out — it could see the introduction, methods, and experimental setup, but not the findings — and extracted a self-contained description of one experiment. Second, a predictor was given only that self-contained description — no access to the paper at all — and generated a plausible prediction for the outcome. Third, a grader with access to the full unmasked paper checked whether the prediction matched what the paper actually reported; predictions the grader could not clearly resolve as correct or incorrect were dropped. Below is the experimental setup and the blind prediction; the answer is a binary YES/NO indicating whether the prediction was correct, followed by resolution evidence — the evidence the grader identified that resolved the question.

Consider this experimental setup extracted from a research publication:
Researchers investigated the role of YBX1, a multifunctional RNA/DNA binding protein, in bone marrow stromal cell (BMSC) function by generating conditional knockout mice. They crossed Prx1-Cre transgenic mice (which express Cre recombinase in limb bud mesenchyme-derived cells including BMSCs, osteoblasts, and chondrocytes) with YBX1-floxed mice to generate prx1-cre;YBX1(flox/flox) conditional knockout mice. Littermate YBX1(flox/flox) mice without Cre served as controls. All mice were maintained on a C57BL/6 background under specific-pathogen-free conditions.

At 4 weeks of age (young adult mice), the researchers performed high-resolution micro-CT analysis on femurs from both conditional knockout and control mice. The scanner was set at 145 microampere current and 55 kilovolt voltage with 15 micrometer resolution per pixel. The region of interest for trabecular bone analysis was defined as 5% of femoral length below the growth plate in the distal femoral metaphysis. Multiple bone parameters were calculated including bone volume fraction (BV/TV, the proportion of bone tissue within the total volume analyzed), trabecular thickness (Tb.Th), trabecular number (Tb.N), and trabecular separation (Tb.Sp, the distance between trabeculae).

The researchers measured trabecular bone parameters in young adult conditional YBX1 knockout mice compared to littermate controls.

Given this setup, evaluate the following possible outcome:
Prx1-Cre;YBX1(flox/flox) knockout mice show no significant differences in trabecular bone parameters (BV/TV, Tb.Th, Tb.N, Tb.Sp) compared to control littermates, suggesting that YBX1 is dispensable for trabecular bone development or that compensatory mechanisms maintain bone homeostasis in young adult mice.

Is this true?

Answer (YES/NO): NO